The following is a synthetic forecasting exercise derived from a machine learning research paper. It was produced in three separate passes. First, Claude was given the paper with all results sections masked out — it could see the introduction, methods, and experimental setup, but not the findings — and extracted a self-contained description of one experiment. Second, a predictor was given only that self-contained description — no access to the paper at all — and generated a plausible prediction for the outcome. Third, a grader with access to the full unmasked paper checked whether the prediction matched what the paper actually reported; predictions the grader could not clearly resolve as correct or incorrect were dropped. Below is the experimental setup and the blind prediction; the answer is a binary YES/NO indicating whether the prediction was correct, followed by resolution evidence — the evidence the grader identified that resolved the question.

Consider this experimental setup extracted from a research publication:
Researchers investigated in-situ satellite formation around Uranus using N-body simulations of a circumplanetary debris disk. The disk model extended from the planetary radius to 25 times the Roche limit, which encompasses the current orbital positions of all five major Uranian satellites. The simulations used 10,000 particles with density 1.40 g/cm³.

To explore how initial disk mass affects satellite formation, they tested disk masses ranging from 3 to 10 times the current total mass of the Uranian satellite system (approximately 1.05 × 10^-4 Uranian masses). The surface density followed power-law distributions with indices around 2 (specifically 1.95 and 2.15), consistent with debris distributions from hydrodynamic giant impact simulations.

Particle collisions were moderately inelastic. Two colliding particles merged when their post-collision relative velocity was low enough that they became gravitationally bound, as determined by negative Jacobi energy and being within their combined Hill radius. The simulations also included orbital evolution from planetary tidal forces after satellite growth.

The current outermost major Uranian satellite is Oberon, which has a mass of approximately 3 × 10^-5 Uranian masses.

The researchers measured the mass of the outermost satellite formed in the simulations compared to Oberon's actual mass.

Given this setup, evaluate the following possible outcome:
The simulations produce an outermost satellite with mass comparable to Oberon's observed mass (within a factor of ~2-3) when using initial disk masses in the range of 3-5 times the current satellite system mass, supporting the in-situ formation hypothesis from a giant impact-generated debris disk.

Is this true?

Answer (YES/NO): NO